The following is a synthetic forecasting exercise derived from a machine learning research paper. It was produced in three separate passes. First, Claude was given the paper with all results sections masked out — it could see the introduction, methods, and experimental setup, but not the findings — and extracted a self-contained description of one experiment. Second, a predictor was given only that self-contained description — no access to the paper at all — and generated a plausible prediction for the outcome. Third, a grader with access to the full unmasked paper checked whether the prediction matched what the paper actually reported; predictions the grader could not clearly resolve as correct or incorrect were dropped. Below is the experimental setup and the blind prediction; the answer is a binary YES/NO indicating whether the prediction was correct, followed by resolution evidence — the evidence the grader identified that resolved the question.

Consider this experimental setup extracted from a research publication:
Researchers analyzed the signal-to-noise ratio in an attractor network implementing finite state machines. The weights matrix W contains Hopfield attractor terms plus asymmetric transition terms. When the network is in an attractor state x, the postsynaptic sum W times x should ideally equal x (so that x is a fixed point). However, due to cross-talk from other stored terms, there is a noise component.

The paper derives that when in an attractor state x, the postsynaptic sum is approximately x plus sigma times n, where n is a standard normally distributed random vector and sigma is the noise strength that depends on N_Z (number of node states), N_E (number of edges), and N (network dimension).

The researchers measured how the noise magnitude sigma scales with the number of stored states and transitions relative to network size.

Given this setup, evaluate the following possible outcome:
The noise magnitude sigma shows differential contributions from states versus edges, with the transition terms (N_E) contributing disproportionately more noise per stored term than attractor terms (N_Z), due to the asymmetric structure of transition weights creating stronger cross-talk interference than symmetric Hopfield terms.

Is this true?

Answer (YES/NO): YES